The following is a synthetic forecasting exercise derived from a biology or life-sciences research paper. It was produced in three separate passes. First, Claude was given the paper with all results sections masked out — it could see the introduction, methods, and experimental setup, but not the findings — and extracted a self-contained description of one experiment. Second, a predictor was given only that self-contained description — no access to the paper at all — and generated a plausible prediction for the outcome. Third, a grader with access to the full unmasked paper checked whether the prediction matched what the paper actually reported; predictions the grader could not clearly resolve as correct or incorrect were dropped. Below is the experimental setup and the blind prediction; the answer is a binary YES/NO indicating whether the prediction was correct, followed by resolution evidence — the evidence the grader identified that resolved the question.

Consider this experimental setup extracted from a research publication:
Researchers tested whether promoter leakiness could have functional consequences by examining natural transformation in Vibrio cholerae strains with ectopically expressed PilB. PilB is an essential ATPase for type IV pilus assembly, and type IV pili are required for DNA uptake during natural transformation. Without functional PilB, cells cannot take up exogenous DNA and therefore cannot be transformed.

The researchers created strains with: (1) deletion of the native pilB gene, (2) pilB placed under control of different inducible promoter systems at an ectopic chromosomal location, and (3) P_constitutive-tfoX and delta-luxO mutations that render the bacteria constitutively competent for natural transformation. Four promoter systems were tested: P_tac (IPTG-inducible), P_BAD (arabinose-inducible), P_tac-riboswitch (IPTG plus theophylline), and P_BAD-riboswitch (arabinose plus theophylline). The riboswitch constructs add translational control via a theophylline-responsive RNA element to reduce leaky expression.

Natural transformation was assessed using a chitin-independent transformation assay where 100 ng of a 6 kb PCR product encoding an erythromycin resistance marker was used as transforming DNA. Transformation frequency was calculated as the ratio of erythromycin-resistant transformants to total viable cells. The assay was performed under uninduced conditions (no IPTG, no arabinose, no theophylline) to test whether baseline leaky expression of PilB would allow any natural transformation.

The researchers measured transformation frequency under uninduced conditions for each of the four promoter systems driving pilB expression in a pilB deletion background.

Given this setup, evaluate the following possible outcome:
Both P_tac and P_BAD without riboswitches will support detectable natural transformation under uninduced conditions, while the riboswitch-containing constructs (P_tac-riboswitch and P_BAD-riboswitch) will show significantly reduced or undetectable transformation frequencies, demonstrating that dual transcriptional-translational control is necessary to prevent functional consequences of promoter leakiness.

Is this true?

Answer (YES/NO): NO